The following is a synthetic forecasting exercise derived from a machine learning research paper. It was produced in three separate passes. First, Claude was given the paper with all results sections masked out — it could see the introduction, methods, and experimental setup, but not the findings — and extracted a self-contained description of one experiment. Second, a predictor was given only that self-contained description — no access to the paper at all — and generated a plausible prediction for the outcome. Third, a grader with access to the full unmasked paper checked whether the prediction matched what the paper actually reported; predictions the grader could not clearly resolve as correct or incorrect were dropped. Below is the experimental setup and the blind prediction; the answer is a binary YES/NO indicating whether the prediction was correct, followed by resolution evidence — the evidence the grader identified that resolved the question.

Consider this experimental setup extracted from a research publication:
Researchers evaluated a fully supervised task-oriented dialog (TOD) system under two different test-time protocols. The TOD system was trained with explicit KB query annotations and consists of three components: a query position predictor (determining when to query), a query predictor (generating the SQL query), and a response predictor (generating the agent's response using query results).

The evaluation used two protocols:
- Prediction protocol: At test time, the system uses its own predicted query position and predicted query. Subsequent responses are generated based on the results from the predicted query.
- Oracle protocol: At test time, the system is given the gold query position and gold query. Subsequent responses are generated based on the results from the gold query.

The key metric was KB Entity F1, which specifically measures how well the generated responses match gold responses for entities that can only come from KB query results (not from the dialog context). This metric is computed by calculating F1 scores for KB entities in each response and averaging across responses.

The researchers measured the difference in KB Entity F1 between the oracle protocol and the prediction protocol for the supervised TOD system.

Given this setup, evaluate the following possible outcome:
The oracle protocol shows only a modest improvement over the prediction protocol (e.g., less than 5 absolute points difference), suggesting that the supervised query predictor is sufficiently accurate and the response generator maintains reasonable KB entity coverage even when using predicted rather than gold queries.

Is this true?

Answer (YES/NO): NO